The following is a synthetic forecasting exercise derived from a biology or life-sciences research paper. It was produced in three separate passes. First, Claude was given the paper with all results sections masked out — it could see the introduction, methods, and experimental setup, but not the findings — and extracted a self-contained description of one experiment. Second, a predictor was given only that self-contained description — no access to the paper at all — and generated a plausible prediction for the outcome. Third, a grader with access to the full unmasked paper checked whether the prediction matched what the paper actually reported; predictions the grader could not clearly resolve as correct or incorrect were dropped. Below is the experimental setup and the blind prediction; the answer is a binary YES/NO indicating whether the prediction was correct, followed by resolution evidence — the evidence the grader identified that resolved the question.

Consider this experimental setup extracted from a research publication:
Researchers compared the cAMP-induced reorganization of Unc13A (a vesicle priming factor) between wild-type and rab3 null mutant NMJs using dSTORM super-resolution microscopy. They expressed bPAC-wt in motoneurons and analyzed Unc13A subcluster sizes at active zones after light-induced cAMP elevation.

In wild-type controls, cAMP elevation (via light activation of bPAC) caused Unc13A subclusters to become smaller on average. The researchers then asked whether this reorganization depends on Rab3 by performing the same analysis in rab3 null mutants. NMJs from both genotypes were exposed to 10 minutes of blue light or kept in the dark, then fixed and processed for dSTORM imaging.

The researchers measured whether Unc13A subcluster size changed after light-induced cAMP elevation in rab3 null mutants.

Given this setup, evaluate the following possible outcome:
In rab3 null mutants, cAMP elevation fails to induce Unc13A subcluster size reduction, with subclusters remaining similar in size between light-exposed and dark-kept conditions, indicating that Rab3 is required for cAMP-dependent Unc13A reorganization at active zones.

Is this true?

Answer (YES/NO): YES